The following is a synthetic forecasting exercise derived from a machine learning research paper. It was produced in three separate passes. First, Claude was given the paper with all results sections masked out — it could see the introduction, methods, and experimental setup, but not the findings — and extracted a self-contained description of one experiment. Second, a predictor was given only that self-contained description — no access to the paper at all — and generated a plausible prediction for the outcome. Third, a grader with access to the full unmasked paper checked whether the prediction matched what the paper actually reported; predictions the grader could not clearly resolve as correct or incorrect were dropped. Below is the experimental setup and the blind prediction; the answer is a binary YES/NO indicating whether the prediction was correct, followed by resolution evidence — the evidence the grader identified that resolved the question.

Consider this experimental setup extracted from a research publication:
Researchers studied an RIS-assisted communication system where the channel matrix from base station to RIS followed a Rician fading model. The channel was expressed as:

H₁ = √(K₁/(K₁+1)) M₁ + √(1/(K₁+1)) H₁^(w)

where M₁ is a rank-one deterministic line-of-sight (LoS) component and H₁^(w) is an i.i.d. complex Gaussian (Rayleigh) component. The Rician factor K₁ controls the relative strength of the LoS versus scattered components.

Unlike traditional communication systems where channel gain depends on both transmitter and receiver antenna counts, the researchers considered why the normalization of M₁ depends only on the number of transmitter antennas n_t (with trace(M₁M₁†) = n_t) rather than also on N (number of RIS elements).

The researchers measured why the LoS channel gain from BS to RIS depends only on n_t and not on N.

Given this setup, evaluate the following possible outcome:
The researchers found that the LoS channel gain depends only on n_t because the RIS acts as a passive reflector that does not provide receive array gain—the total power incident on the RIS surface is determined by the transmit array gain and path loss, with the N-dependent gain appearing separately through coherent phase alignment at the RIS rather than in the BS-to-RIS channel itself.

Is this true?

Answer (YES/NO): NO